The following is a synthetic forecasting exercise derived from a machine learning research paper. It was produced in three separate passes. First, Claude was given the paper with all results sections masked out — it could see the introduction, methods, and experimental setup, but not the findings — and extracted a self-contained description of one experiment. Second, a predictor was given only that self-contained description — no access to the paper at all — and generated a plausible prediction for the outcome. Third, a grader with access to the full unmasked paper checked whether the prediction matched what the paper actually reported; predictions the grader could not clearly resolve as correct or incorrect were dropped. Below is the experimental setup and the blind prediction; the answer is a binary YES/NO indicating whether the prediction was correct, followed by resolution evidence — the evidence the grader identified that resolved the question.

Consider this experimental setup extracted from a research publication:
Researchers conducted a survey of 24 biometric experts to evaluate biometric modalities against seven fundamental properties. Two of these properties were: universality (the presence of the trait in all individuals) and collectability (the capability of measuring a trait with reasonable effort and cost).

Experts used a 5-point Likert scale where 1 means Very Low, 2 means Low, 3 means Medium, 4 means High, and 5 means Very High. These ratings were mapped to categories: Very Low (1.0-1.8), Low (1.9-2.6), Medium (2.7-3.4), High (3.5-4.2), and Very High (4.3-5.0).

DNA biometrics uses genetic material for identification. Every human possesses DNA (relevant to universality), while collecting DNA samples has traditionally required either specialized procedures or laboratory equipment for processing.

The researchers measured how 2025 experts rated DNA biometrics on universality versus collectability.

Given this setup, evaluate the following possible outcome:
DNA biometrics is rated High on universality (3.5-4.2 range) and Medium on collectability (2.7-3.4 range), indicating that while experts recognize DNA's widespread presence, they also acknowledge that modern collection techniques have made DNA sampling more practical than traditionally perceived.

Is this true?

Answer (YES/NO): NO